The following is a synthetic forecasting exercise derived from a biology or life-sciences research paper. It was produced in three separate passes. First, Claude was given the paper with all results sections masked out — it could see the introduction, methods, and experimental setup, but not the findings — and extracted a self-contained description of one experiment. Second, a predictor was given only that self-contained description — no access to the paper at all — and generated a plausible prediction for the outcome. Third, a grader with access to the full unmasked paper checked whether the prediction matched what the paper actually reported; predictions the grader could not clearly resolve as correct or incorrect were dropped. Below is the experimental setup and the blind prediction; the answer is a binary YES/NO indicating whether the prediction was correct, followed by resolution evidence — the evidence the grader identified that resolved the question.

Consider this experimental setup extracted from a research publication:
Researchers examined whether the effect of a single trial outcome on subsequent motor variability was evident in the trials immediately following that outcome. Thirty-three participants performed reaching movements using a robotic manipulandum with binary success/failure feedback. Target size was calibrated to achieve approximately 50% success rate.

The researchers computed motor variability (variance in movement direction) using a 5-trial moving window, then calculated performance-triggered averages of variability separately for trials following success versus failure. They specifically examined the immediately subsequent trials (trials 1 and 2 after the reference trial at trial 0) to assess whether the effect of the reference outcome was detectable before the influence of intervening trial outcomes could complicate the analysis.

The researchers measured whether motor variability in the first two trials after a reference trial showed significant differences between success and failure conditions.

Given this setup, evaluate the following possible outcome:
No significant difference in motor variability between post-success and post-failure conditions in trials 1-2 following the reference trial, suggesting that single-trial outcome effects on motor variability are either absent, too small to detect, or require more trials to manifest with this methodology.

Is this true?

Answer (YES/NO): NO